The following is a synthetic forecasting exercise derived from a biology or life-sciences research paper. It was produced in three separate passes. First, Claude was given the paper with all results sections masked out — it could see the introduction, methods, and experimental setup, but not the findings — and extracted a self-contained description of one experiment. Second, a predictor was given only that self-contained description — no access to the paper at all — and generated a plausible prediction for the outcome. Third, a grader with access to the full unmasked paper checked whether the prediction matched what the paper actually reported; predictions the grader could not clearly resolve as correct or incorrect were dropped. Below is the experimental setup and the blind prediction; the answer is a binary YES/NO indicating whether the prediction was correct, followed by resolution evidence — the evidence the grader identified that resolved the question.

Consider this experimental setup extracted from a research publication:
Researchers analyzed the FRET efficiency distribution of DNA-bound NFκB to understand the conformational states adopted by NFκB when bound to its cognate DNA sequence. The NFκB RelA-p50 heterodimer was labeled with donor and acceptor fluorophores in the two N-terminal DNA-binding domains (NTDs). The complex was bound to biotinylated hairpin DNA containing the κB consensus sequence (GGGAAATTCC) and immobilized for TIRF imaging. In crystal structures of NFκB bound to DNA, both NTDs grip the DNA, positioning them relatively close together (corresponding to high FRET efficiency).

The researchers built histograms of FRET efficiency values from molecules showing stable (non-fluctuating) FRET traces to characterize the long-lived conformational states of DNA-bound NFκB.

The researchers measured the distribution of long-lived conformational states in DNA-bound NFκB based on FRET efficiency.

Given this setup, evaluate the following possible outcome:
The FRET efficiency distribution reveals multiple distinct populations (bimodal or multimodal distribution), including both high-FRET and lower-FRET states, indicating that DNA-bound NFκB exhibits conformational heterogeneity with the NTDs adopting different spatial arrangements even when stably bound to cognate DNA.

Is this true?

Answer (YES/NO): YES